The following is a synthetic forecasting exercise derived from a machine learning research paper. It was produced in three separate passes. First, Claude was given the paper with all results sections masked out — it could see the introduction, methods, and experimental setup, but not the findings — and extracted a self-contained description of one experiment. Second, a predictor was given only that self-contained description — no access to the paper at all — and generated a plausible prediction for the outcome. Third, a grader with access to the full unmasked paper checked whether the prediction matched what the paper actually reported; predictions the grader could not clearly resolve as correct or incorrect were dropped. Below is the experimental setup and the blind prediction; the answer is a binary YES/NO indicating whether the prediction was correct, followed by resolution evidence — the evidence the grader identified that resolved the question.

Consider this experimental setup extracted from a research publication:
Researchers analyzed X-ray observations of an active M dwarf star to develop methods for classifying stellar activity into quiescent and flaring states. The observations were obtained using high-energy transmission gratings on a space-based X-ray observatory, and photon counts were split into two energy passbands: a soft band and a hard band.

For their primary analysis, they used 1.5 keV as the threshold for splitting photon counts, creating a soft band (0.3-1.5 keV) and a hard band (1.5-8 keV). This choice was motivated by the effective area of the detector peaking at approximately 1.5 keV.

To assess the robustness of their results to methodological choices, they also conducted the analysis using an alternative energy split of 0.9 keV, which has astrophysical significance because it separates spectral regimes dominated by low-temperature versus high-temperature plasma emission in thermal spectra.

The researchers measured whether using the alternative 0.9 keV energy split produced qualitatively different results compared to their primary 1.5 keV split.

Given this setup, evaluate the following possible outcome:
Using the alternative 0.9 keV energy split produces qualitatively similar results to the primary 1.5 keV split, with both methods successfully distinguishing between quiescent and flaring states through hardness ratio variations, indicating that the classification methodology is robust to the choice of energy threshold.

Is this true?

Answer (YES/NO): YES